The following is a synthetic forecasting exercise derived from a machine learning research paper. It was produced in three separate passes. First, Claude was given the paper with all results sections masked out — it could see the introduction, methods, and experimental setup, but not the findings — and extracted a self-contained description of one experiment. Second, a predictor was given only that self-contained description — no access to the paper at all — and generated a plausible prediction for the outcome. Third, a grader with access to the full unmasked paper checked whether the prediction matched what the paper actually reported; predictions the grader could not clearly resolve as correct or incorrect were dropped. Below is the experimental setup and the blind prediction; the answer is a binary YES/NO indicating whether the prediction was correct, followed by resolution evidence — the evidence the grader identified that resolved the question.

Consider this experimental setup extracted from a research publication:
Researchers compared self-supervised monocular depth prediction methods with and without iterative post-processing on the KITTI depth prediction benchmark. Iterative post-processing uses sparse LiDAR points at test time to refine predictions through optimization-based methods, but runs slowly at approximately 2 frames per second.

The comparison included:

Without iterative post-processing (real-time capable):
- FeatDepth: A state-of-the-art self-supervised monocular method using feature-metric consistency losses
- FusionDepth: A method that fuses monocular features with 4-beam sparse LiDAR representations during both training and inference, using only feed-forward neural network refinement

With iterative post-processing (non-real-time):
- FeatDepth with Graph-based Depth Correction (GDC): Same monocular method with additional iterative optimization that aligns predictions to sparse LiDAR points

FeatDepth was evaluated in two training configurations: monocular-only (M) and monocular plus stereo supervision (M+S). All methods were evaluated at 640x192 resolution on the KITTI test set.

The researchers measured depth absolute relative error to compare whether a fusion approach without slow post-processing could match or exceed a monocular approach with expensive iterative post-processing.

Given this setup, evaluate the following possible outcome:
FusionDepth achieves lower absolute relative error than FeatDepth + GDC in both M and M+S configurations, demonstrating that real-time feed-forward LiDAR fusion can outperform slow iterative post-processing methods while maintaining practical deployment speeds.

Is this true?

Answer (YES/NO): YES